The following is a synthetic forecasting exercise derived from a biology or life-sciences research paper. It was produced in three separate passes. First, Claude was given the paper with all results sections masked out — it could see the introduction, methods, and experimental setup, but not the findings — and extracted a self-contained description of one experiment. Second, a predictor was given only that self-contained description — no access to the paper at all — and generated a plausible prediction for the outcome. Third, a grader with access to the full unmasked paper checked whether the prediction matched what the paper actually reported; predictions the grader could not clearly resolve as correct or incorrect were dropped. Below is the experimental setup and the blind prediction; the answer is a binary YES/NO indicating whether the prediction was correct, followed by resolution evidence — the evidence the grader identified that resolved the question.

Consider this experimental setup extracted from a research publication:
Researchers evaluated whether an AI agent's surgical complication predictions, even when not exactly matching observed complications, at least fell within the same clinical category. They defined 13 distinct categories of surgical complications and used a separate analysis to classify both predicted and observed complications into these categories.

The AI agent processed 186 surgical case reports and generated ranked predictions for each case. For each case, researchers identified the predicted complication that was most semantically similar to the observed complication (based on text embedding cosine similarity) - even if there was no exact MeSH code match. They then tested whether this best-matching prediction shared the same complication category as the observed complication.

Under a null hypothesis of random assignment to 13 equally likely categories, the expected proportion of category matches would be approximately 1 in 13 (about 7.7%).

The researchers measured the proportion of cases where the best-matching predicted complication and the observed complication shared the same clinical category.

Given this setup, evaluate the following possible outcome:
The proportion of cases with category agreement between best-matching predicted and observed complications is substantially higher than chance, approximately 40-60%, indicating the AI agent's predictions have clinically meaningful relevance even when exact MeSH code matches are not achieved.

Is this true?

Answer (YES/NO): NO